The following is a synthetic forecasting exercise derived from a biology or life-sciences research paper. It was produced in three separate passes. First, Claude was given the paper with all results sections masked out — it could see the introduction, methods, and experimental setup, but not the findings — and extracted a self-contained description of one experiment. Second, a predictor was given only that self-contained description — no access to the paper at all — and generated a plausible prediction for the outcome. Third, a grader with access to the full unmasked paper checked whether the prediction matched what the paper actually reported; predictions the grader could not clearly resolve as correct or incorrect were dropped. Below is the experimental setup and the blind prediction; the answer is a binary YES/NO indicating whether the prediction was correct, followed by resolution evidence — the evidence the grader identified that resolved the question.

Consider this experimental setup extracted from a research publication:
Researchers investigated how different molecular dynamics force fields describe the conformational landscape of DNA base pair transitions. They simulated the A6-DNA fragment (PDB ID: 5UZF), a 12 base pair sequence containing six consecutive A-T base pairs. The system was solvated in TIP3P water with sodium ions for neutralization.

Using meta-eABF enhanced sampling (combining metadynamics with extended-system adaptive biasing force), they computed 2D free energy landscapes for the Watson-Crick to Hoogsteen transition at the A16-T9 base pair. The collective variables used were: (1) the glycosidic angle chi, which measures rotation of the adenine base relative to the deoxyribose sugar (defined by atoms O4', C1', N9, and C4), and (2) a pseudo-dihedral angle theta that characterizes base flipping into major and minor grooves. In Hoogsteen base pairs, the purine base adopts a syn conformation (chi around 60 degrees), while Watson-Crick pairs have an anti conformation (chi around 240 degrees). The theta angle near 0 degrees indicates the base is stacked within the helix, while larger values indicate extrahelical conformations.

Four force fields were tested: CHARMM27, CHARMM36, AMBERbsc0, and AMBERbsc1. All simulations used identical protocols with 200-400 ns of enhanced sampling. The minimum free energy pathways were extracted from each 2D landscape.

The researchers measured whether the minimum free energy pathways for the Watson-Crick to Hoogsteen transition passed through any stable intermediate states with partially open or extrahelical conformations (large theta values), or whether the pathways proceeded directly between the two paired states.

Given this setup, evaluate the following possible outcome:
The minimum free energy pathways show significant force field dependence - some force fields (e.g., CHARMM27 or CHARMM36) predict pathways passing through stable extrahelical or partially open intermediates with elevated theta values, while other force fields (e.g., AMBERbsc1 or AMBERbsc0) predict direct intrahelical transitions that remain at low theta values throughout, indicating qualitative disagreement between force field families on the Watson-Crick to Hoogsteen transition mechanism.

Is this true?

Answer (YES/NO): NO